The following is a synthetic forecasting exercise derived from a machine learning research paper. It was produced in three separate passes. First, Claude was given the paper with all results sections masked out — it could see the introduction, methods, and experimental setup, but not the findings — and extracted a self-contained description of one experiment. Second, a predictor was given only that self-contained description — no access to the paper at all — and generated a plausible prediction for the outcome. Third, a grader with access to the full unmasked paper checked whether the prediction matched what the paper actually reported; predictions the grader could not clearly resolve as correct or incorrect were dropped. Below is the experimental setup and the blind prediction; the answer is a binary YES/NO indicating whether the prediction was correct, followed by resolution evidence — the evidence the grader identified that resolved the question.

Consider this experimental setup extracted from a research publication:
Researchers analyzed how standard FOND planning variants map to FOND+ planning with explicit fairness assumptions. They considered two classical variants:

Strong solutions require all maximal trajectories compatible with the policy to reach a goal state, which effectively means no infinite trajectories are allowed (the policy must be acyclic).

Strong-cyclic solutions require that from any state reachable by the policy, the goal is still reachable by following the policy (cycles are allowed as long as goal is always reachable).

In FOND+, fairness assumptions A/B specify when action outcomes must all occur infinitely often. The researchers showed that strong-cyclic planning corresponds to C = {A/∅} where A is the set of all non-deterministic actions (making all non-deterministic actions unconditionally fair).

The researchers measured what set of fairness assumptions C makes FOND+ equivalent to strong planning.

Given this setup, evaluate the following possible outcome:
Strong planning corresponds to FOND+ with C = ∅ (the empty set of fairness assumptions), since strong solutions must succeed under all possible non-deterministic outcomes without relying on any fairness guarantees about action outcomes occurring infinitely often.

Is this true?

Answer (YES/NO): YES